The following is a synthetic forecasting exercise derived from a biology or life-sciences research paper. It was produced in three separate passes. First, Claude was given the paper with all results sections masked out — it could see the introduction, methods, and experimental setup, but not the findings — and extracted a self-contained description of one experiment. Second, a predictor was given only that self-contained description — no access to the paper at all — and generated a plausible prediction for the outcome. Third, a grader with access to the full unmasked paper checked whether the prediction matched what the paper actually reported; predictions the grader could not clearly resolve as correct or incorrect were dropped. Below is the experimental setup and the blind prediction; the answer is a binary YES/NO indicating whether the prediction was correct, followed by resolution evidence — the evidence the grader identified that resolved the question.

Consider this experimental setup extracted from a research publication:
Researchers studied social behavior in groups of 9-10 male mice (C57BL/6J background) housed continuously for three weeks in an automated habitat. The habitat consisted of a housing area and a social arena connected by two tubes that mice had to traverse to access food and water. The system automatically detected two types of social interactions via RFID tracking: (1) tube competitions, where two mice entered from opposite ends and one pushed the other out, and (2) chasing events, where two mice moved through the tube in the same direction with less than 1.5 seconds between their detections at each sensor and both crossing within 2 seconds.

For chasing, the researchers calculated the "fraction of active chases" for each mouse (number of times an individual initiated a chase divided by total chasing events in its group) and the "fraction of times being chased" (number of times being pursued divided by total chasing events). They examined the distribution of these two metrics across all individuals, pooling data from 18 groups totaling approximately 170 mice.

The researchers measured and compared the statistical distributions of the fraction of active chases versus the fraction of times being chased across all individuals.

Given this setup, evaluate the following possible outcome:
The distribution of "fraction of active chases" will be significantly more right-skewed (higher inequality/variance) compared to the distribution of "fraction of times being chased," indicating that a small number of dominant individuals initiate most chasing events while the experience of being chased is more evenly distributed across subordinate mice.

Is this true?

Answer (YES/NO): NO